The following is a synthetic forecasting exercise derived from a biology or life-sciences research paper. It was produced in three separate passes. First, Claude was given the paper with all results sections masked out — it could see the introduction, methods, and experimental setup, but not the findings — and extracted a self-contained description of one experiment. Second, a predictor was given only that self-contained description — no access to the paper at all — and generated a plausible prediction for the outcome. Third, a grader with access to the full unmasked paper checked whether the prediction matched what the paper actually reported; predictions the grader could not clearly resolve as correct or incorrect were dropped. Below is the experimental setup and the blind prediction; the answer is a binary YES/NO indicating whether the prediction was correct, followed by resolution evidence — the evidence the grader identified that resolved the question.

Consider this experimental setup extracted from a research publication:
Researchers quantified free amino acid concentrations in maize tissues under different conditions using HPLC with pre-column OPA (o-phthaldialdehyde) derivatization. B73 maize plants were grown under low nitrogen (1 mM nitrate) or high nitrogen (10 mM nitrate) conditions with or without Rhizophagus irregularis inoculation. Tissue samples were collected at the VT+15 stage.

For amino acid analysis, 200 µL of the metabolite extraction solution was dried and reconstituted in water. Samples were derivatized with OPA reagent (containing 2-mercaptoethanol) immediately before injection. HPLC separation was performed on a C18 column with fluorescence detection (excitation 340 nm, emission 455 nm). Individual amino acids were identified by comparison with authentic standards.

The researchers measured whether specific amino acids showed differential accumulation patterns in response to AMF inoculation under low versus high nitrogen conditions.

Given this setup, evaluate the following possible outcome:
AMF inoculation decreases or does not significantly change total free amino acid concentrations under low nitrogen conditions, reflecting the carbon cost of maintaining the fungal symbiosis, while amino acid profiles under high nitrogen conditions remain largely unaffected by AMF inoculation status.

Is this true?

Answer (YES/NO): NO